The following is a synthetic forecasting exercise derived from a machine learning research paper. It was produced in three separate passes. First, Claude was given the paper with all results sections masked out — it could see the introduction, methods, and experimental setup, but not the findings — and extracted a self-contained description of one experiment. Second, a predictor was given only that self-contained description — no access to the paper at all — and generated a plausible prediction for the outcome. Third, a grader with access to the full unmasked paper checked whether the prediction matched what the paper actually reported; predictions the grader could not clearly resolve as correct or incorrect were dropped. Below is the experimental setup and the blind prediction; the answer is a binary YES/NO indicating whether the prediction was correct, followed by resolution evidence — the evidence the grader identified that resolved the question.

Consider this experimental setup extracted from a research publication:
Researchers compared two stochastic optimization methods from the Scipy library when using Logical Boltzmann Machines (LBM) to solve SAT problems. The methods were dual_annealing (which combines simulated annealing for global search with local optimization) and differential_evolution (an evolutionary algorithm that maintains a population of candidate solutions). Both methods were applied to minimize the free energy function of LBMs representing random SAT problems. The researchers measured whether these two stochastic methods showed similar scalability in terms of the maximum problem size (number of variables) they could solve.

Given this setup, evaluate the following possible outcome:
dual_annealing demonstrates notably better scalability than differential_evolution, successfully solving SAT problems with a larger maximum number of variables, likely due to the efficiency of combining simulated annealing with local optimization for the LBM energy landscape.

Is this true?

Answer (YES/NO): NO